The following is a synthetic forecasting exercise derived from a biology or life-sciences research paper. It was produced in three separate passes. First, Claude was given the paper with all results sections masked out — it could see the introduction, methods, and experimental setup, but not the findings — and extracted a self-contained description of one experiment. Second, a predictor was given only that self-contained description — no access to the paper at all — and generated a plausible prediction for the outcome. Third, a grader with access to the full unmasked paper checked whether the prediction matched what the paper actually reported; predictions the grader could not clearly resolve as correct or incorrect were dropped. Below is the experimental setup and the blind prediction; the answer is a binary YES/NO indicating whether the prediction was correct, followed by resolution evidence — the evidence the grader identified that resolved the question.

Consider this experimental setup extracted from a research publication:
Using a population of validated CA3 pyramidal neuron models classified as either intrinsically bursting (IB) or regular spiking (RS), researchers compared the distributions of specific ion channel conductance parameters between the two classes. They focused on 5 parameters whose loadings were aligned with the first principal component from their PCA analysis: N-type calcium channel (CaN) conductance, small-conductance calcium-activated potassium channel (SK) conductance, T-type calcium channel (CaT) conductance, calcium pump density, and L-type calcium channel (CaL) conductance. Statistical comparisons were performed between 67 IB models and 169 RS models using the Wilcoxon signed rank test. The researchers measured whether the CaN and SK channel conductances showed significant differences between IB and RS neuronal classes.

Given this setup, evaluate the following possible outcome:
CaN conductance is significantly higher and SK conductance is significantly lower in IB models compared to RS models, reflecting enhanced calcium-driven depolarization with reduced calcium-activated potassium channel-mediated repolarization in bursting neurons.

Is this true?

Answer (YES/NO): YES